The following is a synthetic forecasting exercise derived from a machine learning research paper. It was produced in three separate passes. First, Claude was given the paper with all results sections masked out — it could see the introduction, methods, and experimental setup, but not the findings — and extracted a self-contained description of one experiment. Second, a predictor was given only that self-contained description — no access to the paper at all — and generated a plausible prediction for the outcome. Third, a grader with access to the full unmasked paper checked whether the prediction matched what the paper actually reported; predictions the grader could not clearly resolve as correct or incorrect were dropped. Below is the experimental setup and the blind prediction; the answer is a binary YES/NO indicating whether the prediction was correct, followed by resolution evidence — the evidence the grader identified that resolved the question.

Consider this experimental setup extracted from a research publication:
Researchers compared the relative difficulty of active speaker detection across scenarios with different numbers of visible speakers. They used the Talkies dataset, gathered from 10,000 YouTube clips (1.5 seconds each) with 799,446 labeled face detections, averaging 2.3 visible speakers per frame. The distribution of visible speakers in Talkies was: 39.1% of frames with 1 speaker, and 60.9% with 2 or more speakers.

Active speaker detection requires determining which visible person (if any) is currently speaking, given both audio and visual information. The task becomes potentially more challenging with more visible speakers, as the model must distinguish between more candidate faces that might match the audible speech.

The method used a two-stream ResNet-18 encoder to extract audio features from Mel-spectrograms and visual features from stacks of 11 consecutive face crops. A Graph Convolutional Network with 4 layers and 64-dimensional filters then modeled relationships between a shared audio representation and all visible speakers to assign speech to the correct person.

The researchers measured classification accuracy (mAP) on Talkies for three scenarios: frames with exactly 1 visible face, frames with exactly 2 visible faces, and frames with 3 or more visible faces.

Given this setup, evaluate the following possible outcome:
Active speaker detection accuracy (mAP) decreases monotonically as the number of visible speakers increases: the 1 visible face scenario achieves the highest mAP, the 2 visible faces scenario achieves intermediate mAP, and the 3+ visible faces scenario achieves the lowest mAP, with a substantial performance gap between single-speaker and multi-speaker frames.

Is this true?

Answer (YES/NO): YES